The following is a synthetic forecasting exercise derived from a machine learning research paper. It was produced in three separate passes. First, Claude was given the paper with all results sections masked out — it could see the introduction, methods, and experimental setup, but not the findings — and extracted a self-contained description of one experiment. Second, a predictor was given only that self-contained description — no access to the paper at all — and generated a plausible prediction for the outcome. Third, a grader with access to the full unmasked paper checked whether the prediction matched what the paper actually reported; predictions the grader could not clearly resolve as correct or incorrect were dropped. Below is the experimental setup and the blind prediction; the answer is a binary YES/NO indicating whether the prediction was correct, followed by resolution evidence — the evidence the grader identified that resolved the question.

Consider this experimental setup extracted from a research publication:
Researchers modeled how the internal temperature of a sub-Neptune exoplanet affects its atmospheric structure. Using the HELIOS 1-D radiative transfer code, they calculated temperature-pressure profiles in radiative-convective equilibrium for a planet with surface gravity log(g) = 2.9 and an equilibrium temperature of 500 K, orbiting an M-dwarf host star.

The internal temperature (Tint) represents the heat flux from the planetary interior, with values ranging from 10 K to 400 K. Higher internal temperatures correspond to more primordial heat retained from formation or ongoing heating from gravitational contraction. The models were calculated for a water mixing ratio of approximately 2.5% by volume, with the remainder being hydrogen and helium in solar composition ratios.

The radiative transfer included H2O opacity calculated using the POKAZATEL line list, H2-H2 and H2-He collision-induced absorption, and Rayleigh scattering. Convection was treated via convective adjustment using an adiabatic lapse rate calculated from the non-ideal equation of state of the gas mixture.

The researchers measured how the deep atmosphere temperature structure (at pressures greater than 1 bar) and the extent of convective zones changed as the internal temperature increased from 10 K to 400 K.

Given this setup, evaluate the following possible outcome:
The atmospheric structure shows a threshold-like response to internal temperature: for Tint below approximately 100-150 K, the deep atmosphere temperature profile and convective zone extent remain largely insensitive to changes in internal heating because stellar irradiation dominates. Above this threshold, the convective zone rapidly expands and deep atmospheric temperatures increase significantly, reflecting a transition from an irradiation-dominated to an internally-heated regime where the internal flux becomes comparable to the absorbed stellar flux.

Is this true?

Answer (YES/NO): NO